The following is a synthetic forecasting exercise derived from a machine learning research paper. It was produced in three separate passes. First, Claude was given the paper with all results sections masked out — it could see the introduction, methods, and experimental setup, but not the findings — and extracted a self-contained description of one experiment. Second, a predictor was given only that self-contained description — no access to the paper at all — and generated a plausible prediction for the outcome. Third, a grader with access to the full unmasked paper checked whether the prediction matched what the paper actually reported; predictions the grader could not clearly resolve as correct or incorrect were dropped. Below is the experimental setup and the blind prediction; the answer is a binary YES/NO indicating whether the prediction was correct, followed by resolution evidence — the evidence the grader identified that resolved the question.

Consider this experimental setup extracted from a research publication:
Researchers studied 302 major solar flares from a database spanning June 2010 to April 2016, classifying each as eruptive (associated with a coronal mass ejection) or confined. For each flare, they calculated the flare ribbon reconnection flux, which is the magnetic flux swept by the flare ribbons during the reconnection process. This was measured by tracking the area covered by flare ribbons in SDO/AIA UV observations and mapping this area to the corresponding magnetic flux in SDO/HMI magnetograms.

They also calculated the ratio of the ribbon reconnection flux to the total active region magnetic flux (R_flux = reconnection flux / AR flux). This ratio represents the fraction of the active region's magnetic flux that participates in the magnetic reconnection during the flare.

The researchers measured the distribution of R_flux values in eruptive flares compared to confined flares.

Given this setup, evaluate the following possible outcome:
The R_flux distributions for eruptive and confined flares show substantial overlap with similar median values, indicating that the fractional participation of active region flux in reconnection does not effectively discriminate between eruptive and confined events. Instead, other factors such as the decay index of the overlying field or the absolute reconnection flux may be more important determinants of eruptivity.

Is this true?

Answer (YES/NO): NO